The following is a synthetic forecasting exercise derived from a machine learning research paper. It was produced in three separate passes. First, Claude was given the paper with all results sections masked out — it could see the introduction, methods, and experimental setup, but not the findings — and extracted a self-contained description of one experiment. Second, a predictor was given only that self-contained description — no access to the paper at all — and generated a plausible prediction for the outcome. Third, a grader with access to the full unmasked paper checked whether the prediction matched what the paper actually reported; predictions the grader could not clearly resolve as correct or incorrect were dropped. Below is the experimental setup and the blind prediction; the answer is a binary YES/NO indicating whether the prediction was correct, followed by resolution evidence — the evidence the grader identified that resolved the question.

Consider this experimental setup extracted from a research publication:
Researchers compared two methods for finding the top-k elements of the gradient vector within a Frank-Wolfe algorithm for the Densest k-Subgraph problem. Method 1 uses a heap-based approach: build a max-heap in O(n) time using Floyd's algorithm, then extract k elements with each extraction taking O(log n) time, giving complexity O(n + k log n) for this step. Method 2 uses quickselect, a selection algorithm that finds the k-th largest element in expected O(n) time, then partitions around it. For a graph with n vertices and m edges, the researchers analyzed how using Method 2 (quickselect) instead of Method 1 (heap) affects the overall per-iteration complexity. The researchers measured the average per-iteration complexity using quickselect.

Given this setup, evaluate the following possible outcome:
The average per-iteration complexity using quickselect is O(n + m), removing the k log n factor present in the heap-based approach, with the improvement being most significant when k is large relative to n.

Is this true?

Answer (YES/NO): NO